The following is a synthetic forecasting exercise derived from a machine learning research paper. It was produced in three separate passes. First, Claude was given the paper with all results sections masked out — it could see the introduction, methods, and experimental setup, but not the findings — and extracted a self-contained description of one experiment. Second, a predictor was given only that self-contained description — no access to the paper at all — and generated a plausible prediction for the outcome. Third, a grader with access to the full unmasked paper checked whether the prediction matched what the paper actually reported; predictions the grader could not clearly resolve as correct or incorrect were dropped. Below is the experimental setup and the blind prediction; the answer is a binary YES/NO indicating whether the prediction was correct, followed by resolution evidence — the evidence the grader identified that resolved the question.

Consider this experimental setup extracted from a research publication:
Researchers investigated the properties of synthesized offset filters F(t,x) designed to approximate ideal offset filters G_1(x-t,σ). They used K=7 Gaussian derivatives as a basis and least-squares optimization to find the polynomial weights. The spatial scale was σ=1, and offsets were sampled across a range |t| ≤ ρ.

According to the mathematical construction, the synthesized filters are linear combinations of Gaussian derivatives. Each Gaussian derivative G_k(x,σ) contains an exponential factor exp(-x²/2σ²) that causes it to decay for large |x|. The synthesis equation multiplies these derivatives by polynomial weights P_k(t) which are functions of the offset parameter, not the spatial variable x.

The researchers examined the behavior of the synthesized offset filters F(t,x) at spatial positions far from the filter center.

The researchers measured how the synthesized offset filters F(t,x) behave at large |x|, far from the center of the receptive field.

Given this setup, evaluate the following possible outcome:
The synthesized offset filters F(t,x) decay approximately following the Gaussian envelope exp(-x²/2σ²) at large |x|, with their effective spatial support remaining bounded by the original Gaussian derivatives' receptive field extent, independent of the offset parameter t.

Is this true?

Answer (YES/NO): YES